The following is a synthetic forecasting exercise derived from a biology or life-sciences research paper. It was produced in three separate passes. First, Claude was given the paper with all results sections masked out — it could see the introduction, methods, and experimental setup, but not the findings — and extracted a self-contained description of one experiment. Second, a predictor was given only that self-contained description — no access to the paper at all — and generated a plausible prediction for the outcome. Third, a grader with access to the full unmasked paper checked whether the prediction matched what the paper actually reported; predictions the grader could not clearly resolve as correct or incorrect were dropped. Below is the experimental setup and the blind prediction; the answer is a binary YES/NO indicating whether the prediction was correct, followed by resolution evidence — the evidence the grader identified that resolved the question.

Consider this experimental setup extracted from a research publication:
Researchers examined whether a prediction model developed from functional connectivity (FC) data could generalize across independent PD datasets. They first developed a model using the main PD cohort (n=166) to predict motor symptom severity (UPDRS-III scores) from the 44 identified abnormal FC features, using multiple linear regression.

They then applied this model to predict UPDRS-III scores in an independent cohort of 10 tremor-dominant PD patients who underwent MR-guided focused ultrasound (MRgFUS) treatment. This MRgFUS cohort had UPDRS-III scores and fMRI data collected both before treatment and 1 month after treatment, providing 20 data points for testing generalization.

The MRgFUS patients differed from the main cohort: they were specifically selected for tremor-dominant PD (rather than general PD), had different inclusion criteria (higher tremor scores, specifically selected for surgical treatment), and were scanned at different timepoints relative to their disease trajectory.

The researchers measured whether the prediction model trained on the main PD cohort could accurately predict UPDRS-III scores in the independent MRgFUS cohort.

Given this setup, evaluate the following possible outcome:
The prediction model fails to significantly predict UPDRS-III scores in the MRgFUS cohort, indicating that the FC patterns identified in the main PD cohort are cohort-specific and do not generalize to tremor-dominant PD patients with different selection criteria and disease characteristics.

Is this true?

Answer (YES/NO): NO